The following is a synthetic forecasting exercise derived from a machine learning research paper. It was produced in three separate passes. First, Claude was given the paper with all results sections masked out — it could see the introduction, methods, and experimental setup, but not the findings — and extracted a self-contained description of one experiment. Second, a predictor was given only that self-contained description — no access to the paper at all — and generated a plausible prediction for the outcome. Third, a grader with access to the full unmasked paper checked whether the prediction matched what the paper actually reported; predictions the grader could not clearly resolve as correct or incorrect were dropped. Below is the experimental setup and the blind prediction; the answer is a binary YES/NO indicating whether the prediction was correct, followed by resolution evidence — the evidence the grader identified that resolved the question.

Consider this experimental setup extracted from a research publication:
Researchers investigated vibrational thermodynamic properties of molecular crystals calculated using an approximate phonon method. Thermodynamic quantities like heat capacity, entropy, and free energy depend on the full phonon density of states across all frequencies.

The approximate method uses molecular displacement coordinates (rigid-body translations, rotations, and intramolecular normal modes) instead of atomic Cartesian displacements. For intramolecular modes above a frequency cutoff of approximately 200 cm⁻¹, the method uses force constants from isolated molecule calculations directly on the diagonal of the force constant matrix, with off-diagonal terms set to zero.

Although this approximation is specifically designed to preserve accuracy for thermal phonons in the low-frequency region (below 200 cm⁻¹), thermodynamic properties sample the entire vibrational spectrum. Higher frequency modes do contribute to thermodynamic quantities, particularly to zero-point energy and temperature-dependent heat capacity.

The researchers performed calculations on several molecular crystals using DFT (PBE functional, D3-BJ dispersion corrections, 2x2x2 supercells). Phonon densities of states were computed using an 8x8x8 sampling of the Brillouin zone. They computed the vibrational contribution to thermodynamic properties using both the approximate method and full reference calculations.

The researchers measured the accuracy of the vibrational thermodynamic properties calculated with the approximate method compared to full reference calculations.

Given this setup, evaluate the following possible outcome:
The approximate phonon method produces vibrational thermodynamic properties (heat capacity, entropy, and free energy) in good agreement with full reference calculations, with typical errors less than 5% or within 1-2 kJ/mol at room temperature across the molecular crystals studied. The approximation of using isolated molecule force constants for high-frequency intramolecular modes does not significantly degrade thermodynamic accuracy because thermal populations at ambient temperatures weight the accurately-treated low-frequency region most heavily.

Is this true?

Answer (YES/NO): YES